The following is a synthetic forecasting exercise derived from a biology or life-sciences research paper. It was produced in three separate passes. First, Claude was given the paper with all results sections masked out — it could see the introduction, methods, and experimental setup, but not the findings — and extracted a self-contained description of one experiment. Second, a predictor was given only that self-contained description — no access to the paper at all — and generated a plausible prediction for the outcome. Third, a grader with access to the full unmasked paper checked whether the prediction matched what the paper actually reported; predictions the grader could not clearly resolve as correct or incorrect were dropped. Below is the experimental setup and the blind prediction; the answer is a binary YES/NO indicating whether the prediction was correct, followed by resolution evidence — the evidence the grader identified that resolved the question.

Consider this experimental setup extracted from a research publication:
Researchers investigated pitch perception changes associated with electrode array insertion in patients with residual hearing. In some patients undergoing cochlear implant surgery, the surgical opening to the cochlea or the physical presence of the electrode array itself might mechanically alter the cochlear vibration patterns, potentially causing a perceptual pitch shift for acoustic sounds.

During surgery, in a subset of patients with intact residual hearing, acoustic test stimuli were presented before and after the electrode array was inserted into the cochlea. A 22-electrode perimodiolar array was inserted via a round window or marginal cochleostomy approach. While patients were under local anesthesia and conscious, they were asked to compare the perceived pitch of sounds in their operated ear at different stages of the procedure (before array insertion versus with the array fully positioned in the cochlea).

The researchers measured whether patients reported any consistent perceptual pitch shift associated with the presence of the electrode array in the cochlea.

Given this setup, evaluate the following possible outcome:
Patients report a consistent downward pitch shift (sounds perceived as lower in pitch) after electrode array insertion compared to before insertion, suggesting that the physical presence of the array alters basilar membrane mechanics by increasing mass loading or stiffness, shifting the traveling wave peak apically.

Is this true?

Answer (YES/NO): NO